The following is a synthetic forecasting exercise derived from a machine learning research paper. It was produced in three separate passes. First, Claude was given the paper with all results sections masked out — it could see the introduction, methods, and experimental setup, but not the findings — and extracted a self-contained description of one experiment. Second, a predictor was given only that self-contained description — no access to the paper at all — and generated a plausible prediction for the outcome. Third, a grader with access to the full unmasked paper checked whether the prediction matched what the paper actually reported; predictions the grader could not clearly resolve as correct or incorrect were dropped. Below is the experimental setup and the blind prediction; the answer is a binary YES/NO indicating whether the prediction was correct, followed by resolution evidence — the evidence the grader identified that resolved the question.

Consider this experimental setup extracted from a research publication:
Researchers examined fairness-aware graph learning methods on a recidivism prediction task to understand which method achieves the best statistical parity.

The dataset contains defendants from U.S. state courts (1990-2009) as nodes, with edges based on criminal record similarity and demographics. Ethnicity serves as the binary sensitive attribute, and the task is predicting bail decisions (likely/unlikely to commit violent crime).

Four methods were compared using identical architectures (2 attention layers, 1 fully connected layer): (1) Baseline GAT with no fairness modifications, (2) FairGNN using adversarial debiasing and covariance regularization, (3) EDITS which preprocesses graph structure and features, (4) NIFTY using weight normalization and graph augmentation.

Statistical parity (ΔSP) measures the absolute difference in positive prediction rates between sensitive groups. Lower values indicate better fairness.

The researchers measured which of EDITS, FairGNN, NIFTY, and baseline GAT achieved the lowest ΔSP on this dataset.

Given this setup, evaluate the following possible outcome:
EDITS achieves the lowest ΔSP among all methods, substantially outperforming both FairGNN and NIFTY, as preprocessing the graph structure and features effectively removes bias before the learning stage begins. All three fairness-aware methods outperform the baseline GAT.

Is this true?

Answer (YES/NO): NO